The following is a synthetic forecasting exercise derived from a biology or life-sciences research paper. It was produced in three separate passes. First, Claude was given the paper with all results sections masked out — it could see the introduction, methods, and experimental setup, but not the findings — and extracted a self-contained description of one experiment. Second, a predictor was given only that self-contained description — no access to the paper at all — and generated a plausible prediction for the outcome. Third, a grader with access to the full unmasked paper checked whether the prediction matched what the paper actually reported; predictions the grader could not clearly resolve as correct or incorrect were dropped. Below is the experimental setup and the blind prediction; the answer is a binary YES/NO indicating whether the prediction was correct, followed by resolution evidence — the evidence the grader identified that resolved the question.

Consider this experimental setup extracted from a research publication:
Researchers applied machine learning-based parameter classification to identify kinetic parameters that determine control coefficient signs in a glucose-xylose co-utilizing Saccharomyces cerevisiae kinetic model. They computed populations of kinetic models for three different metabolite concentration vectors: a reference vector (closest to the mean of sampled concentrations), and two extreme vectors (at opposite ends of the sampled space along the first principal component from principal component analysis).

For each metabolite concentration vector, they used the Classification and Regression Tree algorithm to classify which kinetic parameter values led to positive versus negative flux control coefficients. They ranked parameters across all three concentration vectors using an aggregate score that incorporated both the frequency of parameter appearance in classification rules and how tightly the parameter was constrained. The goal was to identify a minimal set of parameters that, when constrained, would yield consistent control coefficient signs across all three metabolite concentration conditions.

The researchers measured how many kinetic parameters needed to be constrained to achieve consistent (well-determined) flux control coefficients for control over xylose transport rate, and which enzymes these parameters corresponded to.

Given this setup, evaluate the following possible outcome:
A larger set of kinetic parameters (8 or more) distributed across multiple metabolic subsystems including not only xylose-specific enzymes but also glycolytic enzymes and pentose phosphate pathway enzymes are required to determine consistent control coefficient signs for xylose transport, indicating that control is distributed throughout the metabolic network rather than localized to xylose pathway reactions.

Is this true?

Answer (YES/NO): NO